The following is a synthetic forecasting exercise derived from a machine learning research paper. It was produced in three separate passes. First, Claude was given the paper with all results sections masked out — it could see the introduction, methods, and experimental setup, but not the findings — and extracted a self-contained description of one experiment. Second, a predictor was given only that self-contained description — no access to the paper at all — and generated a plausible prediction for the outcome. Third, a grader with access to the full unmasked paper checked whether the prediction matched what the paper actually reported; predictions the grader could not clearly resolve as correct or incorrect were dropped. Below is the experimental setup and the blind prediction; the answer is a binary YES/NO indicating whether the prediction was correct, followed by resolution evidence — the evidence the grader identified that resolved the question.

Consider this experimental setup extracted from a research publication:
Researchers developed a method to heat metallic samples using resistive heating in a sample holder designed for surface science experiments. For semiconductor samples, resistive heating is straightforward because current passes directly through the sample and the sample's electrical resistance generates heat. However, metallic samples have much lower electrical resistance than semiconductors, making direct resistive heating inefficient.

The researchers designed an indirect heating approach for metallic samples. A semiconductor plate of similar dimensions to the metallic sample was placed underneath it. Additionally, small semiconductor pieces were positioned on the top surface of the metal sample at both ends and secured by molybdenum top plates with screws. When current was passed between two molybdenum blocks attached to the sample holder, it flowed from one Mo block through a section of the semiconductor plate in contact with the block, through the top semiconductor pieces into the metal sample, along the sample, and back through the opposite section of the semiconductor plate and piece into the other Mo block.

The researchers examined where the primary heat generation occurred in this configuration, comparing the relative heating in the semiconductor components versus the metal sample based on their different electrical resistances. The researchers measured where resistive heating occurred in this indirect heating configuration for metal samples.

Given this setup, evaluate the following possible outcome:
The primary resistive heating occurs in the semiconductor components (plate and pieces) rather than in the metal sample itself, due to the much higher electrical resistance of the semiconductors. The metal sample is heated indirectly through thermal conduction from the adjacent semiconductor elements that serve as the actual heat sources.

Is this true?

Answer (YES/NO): YES